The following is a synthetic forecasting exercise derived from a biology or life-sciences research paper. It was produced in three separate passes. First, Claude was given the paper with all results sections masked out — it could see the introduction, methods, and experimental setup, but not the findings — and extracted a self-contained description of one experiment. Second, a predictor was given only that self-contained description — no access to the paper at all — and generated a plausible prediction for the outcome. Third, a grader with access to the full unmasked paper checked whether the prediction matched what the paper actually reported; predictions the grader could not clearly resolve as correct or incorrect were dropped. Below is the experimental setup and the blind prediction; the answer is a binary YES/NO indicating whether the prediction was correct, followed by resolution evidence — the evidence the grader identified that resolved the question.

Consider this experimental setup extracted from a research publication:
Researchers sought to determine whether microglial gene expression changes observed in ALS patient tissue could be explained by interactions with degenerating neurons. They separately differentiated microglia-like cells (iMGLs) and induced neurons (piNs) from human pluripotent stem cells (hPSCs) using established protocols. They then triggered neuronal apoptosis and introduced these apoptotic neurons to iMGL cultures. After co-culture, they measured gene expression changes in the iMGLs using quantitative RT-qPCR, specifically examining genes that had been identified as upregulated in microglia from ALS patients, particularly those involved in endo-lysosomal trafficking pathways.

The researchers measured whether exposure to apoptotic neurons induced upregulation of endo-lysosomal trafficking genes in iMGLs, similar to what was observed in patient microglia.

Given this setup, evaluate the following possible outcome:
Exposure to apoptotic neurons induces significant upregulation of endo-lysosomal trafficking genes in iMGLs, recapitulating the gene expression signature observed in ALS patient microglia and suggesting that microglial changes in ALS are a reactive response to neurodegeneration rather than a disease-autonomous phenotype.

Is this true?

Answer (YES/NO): YES